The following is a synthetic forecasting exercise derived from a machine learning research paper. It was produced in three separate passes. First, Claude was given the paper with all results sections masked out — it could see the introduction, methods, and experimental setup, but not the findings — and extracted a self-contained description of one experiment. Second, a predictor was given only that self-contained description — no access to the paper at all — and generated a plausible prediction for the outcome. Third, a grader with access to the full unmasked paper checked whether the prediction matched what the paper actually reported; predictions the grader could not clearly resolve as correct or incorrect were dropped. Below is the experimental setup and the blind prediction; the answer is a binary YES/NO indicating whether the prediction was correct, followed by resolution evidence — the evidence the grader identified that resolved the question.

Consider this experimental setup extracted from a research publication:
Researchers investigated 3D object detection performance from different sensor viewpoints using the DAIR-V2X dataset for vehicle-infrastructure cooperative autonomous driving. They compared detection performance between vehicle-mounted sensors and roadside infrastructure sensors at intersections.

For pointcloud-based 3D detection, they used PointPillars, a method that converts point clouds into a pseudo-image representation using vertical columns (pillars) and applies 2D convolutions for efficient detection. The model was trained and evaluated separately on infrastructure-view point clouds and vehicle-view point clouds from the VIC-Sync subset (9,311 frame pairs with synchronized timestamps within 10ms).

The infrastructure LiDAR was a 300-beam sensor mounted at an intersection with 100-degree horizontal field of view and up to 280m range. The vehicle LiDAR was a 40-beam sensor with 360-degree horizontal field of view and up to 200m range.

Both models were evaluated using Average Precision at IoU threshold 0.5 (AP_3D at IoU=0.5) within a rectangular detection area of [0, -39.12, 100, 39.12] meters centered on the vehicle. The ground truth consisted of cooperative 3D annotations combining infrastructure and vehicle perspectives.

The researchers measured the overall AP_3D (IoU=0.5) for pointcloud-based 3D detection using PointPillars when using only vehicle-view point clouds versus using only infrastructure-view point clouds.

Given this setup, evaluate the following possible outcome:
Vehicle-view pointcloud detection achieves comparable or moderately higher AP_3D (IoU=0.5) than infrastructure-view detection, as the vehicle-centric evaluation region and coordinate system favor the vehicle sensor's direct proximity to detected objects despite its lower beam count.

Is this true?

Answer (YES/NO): NO